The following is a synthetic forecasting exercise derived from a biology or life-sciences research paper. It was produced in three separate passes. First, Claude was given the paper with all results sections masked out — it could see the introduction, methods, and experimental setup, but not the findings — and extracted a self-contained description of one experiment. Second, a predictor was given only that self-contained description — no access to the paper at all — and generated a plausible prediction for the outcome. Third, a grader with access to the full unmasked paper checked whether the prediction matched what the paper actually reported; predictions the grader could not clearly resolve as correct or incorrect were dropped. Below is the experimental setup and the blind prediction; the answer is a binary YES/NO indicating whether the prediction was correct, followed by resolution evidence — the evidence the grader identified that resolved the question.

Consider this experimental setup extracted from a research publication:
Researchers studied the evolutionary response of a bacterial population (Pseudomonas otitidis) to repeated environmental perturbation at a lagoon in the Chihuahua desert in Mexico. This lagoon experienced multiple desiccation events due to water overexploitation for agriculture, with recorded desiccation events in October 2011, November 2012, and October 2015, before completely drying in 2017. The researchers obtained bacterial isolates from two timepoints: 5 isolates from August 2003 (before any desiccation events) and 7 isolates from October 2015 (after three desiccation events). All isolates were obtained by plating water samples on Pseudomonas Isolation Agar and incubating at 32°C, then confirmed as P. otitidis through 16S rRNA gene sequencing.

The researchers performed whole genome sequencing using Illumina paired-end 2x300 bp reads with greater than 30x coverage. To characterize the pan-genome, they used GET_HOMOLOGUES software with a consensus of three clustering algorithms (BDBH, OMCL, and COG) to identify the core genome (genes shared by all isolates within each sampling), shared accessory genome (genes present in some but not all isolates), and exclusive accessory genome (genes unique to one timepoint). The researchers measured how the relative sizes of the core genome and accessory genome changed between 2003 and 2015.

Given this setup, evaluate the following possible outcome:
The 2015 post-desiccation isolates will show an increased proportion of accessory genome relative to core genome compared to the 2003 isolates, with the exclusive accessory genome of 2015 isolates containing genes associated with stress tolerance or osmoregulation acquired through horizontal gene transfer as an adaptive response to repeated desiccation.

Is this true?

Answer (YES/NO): NO